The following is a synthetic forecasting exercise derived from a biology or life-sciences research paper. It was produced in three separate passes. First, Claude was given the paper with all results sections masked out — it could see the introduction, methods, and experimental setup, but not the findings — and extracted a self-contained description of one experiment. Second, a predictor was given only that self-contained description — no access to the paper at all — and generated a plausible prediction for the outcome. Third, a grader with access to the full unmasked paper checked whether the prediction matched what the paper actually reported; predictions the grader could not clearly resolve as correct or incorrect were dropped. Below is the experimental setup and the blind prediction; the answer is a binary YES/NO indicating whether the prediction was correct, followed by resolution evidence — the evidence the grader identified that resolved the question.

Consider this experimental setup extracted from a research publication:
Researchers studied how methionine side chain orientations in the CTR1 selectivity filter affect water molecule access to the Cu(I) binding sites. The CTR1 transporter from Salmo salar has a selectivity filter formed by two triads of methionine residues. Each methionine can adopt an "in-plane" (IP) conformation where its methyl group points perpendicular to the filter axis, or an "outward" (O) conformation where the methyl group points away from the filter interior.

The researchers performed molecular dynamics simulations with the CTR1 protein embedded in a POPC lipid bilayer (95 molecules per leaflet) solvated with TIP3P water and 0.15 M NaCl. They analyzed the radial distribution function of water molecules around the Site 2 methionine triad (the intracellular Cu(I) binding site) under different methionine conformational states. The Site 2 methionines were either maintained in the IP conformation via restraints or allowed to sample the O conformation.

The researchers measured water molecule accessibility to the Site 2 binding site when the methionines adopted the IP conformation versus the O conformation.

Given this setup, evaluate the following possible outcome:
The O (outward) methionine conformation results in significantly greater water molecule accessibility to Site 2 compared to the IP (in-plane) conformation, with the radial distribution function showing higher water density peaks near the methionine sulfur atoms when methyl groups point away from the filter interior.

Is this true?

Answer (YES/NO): NO